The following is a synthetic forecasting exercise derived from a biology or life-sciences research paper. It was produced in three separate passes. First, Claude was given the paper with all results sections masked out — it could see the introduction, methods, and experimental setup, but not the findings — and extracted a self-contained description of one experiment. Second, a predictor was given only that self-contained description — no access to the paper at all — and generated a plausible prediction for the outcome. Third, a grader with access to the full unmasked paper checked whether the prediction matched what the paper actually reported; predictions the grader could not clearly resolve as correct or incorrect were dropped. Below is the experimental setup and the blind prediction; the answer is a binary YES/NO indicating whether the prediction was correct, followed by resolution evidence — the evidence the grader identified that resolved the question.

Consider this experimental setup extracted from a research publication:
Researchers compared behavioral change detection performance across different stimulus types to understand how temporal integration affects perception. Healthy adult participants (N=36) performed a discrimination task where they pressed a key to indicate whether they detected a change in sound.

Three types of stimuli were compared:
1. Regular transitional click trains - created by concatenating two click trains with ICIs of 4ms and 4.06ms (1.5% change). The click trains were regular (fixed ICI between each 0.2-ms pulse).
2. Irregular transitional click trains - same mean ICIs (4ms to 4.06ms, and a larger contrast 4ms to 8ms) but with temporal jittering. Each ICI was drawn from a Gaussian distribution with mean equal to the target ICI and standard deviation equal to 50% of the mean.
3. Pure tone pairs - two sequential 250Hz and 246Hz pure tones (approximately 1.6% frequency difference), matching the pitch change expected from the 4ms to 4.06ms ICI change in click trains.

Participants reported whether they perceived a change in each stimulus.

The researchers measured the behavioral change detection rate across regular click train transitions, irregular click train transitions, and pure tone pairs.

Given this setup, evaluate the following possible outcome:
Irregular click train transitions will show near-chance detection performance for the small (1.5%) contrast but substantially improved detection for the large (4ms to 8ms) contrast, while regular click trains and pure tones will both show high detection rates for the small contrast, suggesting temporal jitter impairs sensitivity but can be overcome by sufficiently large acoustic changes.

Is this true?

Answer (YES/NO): YES